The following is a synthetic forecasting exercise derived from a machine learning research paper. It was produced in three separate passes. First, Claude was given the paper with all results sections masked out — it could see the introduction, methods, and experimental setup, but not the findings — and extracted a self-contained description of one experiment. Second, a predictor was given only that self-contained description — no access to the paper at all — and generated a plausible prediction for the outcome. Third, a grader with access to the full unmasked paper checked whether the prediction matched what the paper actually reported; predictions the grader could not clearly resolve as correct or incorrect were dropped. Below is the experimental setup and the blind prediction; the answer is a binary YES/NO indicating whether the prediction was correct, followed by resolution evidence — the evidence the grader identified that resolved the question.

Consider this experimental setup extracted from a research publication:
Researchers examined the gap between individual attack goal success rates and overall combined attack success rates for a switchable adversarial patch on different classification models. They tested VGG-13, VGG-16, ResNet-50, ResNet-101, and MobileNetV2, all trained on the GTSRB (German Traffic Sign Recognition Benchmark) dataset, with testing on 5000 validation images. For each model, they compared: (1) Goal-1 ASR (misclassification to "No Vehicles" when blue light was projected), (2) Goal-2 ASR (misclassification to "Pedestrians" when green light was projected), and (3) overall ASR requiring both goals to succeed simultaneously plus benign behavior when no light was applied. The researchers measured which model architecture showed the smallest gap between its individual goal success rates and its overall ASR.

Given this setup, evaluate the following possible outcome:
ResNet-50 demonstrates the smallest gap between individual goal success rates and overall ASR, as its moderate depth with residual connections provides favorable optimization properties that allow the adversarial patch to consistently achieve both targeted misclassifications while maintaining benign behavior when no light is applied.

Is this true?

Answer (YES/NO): NO